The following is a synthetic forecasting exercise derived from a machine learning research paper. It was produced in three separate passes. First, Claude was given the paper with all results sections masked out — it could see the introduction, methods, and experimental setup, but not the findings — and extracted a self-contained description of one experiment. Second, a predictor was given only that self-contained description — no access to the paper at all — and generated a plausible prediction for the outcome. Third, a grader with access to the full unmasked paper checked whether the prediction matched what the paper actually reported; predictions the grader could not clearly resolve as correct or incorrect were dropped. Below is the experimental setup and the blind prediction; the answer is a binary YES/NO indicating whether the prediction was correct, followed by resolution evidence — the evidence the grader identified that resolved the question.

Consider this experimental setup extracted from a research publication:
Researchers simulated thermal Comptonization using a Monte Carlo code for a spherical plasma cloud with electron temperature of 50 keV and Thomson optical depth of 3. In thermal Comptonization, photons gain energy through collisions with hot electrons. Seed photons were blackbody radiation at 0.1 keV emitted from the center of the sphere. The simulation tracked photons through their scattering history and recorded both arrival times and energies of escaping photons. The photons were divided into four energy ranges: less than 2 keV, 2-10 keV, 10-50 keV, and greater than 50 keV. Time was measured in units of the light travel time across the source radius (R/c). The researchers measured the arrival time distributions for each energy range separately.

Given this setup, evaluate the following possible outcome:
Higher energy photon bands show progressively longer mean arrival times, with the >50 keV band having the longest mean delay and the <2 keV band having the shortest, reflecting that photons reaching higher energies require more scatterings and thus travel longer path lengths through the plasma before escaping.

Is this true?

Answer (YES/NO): YES